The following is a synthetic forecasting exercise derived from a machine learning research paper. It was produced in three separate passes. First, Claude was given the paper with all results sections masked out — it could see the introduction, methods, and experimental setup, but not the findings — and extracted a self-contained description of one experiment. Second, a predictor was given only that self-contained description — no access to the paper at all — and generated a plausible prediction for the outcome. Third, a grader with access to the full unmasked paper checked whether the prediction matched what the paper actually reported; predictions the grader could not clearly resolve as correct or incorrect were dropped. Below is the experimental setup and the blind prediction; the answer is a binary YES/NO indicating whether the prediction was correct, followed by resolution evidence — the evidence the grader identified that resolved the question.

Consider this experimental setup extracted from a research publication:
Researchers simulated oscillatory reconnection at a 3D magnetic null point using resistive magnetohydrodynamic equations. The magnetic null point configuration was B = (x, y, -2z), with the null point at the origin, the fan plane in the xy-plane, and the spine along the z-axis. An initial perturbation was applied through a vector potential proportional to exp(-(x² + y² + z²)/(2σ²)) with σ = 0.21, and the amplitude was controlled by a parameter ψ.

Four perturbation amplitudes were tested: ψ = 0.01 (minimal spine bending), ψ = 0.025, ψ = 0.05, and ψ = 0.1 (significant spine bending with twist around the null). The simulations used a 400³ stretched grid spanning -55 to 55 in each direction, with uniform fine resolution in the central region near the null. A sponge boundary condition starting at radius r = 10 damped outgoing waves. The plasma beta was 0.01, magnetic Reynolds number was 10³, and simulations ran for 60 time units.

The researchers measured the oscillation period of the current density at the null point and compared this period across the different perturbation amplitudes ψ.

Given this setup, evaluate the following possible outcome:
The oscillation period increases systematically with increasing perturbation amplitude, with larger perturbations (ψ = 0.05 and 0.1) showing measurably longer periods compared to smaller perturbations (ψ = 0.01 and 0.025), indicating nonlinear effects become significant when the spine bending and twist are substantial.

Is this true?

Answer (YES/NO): NO